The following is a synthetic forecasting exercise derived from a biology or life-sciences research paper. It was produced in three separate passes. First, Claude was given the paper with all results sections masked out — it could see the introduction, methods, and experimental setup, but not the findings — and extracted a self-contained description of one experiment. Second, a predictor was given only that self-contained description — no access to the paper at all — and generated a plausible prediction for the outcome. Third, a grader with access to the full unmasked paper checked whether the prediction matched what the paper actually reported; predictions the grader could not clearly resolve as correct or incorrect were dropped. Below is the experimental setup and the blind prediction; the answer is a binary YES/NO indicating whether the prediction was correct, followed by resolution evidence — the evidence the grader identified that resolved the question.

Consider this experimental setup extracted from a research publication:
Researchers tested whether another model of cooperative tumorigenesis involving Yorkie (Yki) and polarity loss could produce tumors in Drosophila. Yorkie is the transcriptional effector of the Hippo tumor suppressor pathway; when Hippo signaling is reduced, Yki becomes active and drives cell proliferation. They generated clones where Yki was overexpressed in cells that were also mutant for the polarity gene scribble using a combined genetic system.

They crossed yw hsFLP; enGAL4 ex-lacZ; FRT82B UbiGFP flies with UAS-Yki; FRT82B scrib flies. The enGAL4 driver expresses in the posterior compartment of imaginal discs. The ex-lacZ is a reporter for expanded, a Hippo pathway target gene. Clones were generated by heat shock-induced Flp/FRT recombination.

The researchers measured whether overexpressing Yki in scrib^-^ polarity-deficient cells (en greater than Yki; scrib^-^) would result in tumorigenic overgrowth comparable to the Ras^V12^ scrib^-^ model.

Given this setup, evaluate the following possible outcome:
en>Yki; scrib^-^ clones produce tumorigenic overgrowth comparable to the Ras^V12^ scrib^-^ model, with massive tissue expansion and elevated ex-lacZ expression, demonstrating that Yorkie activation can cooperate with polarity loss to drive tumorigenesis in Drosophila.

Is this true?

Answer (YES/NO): YES